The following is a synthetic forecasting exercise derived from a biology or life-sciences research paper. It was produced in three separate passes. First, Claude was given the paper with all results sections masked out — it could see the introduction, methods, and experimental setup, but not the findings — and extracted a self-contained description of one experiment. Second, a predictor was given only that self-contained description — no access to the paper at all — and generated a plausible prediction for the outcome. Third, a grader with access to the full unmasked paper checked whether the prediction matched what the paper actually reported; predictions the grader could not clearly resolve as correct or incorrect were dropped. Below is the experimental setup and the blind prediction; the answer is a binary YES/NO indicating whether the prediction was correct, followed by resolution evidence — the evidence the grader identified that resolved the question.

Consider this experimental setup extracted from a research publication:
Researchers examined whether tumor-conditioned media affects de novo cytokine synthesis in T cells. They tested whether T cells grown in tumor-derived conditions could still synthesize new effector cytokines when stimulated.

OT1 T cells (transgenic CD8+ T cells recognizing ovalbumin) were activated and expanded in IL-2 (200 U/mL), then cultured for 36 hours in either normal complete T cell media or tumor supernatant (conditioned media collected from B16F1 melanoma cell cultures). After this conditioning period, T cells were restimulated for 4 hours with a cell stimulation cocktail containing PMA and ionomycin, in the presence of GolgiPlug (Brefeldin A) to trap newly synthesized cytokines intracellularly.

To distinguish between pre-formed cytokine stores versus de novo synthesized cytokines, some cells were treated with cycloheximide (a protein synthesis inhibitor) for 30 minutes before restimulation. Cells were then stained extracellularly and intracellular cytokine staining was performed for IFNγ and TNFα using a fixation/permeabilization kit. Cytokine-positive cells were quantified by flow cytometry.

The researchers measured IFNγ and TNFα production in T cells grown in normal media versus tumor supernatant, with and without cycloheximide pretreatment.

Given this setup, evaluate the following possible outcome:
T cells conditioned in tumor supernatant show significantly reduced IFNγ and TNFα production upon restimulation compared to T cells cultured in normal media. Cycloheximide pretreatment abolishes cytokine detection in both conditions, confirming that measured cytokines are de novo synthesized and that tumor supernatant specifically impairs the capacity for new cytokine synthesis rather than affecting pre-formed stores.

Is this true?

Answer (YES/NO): YES